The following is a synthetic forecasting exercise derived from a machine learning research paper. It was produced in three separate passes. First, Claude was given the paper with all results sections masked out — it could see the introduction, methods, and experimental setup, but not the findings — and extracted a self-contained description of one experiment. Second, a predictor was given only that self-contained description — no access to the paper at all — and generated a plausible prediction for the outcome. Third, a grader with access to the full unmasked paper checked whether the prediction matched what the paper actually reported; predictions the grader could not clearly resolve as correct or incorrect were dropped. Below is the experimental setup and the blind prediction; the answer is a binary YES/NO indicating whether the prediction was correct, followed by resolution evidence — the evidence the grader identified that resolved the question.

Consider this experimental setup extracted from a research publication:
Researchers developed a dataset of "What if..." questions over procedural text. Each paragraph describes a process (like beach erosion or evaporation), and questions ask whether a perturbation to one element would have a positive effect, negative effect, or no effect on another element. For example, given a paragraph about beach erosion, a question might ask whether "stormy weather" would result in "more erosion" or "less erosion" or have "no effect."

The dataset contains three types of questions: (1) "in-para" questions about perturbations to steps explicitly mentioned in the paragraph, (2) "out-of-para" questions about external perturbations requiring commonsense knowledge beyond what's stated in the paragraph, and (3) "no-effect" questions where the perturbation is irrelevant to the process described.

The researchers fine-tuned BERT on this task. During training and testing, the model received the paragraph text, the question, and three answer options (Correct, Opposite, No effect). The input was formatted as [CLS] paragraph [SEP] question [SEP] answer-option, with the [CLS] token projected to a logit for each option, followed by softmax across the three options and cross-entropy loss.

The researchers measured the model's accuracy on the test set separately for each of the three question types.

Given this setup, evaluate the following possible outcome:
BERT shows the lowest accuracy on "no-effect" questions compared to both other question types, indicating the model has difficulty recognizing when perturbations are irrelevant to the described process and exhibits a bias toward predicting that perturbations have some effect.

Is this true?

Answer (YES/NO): NO